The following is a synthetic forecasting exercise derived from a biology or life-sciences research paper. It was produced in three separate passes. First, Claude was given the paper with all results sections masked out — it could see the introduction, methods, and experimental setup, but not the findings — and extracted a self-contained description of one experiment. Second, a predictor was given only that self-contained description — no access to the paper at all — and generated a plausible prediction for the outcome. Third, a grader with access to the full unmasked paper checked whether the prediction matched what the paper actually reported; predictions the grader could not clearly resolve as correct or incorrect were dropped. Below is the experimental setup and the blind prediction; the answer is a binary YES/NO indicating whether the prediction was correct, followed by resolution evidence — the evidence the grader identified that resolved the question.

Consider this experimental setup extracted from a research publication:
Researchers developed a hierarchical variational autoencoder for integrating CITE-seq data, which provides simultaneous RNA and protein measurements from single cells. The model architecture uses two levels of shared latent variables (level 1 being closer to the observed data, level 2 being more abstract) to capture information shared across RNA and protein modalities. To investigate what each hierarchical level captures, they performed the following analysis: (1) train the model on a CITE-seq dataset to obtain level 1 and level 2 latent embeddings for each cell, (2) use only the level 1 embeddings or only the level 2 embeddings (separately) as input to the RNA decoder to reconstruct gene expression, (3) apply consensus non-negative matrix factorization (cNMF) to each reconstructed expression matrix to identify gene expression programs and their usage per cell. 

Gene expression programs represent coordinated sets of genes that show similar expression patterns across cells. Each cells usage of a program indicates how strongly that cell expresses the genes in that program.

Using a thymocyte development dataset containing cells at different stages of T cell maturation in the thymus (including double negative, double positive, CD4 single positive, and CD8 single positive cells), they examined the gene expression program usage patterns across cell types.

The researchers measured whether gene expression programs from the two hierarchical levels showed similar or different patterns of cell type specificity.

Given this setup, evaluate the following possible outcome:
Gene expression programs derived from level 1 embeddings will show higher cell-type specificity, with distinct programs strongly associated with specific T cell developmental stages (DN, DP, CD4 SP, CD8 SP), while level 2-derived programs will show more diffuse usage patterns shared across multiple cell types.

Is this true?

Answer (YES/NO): YES